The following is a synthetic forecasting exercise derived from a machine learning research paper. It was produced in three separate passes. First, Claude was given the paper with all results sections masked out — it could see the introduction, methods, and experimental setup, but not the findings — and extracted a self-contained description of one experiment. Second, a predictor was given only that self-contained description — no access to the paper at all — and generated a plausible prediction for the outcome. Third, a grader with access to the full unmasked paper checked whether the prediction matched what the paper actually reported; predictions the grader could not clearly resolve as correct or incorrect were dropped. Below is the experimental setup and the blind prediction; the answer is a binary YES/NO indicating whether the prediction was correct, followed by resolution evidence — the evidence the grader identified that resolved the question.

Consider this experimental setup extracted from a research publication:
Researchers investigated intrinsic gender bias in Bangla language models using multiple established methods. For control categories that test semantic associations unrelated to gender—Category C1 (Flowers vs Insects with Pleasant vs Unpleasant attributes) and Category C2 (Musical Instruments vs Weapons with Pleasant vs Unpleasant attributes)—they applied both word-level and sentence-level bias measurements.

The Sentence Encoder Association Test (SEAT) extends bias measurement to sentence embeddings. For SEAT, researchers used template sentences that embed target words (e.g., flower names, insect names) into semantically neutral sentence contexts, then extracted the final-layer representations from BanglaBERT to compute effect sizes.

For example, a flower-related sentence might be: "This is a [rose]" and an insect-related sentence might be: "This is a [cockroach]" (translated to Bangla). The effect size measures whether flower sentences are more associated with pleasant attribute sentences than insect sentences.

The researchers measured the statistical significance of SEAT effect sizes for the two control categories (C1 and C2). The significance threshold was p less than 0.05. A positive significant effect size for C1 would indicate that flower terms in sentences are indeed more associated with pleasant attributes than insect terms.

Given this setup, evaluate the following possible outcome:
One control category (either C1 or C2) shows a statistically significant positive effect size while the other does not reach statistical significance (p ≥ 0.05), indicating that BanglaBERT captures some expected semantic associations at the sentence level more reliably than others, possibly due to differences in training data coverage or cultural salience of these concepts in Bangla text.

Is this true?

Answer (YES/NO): YES